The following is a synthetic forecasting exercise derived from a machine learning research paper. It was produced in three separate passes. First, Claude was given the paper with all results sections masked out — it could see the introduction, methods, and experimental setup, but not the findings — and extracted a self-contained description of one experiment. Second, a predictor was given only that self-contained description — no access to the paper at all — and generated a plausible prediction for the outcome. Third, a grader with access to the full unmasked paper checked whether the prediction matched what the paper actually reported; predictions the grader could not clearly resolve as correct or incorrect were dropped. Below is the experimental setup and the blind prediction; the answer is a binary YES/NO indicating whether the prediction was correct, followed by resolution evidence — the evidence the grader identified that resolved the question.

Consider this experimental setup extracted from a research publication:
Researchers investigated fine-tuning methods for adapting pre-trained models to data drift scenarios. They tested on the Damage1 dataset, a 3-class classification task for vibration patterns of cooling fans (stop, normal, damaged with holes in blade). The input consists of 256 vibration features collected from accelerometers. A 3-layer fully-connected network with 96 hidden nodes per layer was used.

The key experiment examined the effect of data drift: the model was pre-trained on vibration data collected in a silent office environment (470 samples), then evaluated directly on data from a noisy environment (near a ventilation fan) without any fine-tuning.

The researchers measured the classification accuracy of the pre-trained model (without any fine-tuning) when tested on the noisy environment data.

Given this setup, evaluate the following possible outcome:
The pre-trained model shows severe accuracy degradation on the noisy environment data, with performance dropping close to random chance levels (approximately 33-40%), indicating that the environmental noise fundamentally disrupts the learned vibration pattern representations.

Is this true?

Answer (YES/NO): NO